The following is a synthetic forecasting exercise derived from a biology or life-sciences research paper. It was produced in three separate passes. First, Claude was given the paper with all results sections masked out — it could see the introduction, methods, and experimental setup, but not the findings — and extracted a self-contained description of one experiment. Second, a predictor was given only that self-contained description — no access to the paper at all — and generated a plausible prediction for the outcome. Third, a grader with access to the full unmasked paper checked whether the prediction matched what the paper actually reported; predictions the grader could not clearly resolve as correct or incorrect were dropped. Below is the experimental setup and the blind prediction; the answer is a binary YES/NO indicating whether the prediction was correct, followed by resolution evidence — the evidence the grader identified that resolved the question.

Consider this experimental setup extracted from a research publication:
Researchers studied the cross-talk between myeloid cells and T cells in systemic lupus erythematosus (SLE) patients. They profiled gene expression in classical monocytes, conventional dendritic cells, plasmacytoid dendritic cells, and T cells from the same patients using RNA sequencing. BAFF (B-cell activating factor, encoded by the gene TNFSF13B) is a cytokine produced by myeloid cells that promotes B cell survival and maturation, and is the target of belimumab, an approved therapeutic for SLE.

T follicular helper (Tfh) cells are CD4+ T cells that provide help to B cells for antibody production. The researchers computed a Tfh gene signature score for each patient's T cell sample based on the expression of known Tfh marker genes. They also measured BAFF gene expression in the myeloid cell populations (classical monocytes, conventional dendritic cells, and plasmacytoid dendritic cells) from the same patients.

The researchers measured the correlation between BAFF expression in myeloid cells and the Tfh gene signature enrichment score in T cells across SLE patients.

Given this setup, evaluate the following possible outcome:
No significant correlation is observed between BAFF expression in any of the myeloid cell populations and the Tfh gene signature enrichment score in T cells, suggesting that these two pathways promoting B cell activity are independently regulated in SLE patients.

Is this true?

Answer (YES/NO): NO